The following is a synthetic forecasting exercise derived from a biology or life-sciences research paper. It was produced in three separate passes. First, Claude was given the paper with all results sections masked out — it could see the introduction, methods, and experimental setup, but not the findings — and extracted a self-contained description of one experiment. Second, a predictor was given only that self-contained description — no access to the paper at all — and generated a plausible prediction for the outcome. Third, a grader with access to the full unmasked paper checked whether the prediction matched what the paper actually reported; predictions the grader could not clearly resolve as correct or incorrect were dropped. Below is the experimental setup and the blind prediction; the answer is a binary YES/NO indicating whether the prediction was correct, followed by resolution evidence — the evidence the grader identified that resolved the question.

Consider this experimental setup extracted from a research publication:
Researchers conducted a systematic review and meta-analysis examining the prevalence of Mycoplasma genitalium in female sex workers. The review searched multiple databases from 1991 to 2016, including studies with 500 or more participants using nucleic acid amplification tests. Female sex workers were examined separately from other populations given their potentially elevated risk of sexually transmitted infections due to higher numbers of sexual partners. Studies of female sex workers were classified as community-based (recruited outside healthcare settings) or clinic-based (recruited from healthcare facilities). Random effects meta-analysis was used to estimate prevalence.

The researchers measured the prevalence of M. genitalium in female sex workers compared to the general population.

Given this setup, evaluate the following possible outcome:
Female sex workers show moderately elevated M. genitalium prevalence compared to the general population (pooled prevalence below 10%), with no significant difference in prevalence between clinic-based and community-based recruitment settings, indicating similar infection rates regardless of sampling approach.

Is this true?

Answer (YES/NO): NO